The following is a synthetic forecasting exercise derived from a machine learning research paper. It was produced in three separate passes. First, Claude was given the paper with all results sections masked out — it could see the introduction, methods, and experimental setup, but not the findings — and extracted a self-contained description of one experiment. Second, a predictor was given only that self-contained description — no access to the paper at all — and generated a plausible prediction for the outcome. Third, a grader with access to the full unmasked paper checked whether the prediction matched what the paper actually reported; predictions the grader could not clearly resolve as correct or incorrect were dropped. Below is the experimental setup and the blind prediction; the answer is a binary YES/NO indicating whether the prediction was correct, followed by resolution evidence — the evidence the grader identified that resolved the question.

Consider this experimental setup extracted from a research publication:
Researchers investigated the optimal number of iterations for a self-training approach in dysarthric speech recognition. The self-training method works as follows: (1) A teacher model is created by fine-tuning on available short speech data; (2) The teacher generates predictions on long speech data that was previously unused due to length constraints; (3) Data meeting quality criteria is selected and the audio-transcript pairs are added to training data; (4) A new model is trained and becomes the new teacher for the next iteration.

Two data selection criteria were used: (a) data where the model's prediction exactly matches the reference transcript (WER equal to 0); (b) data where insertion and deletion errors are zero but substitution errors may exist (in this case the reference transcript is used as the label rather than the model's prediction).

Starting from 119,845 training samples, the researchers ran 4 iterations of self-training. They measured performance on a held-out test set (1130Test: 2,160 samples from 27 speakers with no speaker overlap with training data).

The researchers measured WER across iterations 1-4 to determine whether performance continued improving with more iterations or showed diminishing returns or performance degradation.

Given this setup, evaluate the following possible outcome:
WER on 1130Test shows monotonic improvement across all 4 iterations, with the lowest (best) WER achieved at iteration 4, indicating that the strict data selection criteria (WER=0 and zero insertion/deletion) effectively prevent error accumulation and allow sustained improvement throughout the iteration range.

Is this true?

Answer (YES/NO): NO